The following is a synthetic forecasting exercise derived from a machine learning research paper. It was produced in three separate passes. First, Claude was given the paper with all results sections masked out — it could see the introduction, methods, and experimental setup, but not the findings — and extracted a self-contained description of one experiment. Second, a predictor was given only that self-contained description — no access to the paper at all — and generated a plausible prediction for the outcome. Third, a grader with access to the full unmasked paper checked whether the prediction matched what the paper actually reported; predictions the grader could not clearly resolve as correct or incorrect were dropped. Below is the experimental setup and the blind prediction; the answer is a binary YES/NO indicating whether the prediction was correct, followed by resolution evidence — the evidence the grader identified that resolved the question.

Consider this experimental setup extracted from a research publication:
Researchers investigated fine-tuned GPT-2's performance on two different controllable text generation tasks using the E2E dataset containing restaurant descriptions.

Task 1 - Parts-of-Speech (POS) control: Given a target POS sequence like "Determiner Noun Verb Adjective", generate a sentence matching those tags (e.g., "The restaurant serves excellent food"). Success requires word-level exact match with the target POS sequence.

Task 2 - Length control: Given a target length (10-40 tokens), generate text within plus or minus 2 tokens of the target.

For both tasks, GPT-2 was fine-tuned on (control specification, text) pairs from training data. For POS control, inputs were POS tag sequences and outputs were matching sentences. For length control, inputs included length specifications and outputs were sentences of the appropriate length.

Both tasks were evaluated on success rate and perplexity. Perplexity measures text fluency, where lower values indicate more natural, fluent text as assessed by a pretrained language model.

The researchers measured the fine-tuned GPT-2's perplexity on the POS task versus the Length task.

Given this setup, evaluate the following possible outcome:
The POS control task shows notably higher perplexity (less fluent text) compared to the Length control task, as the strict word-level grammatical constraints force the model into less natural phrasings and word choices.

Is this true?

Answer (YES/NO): YES